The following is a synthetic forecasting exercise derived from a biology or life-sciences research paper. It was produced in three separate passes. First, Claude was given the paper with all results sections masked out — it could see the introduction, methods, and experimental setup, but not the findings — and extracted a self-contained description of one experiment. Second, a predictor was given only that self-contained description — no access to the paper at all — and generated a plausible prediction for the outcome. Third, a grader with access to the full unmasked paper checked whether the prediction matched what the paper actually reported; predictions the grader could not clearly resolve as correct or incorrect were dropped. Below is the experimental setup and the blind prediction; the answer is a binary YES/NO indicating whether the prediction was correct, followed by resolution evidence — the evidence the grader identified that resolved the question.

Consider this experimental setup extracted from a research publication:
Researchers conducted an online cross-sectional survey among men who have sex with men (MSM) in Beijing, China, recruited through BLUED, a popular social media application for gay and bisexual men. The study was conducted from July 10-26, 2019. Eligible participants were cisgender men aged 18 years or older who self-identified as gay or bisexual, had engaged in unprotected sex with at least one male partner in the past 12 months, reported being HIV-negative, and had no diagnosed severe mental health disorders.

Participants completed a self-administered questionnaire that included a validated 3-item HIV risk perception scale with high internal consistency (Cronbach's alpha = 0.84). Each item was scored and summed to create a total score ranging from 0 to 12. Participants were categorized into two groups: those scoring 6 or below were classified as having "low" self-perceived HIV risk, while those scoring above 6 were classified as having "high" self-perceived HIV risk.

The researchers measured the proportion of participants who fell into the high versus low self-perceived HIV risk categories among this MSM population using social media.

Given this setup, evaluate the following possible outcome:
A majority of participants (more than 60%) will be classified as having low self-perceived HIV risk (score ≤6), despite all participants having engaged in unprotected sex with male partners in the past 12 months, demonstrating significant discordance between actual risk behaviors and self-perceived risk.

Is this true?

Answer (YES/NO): NO